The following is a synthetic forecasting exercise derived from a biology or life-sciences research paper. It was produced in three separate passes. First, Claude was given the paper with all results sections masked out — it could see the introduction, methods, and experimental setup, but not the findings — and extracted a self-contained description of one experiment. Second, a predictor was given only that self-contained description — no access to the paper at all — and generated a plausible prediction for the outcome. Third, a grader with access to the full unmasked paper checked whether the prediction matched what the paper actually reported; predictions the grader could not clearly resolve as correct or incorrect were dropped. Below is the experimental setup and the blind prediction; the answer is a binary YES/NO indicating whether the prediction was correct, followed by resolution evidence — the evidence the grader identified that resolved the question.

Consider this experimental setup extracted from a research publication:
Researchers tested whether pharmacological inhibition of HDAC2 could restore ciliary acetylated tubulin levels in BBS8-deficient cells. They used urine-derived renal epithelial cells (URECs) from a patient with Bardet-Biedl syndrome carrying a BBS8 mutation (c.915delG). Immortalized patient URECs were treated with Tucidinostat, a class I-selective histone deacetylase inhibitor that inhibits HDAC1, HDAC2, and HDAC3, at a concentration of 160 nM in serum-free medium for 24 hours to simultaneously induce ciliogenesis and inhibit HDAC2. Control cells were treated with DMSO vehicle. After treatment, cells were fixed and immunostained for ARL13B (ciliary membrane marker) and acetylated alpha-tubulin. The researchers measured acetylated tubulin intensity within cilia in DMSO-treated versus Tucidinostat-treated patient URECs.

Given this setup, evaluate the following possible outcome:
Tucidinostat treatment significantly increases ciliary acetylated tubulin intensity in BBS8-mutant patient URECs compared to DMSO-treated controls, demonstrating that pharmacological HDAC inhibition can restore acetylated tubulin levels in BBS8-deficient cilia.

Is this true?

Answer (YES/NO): NO